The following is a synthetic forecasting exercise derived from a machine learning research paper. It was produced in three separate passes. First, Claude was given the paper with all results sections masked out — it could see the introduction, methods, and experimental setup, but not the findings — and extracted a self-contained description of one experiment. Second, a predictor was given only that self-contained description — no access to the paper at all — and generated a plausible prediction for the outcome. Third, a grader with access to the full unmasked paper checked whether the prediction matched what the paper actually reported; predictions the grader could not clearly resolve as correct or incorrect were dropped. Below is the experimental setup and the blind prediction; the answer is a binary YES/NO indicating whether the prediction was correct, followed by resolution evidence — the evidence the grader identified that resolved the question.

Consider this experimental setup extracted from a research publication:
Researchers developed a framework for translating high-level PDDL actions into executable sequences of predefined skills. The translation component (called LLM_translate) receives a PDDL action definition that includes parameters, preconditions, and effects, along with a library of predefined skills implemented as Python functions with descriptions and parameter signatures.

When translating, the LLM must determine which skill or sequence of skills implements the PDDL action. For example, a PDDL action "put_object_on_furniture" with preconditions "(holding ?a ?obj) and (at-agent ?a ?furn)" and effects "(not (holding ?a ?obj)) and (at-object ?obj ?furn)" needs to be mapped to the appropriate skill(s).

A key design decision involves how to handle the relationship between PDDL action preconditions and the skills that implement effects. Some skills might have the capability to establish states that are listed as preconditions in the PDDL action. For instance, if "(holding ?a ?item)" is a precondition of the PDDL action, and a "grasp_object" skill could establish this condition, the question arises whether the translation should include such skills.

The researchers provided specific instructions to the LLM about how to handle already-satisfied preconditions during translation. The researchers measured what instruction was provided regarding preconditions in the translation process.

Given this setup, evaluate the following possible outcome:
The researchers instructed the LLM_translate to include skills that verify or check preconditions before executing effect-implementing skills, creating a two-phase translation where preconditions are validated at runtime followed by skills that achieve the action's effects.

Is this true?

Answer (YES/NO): NO